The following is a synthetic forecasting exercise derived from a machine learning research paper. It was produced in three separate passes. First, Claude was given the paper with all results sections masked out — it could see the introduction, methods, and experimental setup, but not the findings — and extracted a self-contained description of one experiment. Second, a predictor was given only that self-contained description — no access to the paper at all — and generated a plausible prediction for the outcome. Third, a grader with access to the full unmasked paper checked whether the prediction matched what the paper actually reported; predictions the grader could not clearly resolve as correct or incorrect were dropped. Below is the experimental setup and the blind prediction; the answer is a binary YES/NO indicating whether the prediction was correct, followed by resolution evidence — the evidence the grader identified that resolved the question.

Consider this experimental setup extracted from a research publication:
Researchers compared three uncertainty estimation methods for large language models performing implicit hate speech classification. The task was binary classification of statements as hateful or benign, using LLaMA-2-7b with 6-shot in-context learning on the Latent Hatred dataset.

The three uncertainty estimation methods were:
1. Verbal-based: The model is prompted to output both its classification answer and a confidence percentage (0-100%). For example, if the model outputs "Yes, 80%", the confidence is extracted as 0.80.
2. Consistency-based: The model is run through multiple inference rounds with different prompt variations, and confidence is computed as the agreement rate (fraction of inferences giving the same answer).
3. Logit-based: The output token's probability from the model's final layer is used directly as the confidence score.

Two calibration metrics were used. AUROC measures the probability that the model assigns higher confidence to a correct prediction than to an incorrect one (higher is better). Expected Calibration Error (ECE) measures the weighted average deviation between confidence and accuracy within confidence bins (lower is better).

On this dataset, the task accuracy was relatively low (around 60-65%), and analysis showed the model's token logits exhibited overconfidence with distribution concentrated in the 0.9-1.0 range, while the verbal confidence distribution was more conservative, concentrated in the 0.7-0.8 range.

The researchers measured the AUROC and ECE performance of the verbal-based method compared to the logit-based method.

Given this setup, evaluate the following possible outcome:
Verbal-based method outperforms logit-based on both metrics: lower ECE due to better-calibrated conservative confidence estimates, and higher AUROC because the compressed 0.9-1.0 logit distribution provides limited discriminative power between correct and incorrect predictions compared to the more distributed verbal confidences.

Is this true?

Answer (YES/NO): NO